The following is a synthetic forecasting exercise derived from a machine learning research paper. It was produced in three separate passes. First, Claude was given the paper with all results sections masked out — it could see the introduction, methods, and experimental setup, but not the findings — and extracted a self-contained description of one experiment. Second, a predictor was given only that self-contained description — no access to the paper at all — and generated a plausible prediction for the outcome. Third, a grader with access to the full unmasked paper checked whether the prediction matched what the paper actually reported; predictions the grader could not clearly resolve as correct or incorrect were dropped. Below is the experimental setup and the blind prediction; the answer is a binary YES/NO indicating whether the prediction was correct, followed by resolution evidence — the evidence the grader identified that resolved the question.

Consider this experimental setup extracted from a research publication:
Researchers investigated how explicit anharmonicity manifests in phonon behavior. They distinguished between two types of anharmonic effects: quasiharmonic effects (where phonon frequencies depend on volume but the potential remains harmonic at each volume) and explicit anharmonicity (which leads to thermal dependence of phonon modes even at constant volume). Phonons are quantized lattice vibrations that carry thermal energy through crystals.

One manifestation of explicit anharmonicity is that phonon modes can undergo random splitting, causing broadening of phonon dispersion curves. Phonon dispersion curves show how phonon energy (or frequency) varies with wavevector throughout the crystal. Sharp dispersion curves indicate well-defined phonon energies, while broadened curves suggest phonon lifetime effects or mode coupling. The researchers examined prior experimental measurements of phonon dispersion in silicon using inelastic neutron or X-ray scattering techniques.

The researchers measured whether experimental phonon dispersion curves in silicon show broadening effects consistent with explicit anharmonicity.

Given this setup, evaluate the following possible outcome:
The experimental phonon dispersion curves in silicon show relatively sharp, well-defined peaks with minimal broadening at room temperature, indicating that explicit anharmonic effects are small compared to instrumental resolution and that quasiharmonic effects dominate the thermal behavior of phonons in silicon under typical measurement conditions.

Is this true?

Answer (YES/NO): NO